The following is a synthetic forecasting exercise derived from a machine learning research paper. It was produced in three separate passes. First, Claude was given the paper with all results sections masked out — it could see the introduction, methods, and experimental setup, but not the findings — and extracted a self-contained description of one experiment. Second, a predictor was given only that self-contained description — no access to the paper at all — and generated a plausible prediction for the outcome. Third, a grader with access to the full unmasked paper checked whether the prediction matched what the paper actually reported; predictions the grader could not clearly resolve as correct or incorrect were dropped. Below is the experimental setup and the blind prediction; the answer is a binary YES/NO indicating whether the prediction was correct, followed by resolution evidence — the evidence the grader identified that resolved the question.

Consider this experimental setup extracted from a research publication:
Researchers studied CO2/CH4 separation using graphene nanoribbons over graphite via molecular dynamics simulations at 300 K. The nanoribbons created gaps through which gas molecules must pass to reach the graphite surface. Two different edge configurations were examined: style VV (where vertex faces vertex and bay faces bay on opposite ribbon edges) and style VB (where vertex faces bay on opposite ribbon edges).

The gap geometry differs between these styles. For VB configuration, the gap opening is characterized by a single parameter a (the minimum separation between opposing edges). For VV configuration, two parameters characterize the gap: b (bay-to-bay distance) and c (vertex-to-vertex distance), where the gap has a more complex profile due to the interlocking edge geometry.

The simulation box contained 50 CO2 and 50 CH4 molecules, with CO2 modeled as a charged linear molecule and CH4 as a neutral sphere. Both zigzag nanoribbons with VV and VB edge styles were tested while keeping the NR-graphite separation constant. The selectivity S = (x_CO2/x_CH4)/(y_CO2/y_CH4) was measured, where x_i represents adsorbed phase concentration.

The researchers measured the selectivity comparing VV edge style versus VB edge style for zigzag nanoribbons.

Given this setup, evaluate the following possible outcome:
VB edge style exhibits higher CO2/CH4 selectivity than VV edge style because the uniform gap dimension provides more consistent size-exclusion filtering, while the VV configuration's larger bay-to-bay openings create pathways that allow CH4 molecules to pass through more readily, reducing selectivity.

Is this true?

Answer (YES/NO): YES